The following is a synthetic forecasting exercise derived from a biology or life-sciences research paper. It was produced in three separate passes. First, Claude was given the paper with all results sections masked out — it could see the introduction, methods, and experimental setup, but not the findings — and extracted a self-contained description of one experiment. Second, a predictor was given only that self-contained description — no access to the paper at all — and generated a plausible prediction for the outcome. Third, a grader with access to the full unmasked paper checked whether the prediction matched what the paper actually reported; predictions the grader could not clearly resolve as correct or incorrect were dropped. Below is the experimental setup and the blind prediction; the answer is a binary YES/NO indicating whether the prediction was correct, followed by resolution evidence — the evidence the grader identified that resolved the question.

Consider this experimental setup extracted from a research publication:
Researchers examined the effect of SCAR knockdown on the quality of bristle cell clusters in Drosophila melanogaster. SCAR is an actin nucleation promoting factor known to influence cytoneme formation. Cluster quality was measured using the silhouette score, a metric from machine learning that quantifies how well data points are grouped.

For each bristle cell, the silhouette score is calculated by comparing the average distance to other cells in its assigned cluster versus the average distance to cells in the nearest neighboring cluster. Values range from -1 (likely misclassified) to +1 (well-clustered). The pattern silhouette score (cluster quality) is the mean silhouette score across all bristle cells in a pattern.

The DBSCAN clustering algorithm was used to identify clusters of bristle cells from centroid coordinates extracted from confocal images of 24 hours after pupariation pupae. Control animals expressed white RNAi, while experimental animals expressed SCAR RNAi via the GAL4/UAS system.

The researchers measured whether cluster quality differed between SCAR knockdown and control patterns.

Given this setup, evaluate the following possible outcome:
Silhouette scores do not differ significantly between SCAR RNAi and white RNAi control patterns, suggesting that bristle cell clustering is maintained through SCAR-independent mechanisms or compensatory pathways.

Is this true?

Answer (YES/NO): NO